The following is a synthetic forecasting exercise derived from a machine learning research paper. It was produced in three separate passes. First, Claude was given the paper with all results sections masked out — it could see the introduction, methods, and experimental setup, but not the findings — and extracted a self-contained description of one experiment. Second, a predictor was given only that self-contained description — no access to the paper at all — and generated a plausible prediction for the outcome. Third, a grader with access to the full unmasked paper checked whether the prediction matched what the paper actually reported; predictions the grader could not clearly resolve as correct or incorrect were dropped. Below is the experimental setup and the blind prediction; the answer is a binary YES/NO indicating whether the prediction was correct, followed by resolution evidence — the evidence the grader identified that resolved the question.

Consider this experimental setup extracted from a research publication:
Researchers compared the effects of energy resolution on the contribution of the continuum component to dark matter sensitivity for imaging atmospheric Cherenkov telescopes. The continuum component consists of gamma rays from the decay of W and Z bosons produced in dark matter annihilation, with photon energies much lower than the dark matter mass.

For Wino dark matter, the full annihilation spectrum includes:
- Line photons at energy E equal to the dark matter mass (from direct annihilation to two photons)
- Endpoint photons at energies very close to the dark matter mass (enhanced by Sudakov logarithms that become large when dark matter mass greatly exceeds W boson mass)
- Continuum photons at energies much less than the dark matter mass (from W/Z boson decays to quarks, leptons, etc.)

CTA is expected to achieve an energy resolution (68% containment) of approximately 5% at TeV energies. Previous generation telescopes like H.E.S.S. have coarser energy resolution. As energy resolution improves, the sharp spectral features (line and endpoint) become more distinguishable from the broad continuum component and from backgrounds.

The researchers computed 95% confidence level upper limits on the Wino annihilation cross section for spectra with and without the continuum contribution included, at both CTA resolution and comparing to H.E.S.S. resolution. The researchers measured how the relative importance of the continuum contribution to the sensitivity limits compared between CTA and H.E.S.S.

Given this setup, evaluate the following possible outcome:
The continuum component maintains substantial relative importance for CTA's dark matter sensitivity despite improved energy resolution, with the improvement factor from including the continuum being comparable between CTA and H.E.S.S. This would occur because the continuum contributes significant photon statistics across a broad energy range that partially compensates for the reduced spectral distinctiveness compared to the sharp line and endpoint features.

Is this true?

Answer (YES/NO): NO